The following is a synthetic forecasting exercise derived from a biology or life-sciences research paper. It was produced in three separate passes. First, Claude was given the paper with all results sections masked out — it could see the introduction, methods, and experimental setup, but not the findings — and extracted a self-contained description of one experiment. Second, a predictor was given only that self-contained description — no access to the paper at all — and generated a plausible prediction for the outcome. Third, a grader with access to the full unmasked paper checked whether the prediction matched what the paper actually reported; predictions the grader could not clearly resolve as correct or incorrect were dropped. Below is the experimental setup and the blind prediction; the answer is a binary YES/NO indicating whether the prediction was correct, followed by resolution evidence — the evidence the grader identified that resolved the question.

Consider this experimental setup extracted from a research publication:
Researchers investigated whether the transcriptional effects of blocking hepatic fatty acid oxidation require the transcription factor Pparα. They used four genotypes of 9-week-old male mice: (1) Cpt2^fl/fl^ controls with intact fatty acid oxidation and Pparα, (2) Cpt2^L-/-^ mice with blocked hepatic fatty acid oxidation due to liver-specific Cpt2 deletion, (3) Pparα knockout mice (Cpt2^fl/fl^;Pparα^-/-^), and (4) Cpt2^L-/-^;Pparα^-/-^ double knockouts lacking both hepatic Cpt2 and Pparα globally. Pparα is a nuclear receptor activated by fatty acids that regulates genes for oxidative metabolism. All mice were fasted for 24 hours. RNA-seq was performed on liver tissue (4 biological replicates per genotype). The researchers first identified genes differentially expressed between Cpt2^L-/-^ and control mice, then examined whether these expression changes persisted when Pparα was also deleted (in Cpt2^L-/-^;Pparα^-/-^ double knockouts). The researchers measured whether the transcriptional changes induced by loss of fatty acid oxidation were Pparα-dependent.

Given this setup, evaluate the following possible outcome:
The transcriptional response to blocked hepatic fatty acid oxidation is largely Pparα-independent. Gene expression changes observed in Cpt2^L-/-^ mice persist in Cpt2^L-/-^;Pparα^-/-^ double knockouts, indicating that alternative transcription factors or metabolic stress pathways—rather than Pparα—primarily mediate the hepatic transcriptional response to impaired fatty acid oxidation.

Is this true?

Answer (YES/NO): NO